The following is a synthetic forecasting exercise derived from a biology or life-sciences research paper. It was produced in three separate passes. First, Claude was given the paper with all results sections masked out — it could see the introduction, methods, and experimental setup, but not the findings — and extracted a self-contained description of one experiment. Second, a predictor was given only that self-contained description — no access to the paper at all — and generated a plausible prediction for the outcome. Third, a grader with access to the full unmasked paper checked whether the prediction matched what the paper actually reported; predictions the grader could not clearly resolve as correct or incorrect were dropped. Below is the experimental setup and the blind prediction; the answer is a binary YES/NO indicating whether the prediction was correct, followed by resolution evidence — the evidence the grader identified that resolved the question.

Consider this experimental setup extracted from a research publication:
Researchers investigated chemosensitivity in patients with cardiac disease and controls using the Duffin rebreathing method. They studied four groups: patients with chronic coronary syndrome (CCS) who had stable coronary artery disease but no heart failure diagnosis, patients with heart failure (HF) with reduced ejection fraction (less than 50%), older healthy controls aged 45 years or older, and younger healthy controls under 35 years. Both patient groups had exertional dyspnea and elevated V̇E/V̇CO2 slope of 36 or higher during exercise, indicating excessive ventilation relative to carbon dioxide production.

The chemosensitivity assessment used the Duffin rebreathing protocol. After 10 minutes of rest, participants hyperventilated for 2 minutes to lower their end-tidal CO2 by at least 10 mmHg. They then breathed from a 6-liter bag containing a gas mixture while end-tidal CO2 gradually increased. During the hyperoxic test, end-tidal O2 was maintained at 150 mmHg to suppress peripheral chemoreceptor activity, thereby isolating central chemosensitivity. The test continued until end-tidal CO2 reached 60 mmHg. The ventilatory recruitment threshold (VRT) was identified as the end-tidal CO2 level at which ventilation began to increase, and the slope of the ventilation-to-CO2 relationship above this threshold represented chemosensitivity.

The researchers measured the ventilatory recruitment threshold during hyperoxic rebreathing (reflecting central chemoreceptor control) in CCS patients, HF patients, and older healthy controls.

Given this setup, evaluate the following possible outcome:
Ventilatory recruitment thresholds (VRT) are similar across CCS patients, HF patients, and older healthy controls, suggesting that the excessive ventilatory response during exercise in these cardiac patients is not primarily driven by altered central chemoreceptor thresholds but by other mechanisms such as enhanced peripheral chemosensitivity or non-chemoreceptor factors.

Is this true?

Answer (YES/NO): NO